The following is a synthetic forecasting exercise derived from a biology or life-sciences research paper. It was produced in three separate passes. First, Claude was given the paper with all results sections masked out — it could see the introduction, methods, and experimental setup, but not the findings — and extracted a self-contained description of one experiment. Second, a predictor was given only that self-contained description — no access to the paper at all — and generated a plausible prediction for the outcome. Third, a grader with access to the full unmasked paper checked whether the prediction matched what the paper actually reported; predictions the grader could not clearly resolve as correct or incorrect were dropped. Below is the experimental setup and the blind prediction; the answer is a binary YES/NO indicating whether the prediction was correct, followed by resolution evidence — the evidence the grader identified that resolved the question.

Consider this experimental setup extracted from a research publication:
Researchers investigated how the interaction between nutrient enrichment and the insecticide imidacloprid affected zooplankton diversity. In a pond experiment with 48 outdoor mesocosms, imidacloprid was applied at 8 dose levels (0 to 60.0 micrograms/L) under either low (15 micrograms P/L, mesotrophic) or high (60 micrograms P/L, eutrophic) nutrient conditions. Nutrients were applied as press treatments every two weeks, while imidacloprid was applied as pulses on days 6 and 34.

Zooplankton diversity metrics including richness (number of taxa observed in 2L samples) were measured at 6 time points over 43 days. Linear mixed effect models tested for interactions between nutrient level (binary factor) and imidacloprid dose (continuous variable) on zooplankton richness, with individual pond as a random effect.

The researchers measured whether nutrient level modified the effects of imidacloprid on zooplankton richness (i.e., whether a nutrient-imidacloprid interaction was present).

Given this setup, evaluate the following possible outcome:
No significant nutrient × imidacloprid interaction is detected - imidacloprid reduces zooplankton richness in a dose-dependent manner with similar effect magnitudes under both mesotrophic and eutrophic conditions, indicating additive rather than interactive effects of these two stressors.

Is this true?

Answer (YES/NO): NO